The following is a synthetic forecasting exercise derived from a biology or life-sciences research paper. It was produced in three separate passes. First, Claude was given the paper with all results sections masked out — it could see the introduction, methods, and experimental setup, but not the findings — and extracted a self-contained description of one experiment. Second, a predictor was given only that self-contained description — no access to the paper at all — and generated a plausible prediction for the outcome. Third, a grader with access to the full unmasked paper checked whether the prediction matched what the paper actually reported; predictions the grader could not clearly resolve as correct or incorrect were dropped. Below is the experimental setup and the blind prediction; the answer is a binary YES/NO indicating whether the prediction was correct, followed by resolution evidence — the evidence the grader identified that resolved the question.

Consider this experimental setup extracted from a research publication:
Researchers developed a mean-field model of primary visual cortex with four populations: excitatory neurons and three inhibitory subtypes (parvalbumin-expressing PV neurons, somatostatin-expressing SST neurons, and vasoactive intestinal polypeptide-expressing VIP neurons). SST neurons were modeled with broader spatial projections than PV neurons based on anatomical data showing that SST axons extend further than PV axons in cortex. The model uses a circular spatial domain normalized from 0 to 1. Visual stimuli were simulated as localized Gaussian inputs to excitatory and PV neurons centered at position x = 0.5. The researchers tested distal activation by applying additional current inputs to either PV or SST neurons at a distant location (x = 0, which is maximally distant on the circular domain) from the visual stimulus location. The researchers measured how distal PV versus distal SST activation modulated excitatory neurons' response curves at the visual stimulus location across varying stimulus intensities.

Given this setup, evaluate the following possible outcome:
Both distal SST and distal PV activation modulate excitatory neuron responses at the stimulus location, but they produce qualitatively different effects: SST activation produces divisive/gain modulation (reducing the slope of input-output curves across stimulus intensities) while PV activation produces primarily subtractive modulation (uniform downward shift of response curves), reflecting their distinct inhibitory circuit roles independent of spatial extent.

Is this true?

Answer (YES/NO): NO